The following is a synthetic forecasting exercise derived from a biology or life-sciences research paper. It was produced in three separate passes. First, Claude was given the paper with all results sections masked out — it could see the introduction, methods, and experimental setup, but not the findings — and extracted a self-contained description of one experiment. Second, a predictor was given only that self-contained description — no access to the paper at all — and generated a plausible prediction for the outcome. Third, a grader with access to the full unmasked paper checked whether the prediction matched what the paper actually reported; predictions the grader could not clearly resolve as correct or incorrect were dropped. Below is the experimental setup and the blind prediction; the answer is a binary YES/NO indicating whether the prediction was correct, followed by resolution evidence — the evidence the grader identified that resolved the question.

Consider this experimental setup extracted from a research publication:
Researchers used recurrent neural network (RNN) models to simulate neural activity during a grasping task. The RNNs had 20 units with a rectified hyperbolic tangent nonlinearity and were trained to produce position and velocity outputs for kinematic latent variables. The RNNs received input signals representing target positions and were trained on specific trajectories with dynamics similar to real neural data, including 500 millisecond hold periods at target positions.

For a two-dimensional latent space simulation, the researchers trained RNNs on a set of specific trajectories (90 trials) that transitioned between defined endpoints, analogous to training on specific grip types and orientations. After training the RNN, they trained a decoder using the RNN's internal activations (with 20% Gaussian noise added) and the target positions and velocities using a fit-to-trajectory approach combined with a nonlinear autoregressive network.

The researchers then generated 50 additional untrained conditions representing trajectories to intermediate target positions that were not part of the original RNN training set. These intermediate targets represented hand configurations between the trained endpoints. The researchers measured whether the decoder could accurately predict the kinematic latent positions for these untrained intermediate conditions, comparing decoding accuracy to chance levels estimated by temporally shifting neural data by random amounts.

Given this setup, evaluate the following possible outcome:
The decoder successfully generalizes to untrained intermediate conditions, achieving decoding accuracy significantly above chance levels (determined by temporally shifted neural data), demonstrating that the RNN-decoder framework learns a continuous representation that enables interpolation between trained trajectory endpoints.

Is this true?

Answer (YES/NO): NO